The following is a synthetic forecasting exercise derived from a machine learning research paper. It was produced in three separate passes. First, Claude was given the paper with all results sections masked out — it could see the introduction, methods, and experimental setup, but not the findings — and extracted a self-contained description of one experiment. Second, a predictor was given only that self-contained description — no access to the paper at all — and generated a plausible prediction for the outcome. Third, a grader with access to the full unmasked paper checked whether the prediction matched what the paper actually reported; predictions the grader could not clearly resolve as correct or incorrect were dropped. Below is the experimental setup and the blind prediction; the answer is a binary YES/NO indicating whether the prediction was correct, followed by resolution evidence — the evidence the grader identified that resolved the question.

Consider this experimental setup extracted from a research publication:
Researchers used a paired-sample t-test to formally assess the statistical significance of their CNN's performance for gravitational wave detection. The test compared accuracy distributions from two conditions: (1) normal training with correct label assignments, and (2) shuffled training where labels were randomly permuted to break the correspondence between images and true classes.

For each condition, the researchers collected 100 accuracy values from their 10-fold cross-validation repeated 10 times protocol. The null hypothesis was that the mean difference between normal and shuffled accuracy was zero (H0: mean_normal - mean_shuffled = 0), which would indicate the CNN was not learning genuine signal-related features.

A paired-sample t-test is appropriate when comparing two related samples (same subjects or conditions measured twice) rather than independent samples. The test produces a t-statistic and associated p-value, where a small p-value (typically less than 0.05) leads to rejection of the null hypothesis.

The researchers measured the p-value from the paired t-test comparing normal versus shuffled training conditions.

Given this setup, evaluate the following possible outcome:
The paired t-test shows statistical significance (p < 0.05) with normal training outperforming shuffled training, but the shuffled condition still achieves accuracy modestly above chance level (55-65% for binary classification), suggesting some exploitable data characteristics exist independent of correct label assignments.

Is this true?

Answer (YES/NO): NO